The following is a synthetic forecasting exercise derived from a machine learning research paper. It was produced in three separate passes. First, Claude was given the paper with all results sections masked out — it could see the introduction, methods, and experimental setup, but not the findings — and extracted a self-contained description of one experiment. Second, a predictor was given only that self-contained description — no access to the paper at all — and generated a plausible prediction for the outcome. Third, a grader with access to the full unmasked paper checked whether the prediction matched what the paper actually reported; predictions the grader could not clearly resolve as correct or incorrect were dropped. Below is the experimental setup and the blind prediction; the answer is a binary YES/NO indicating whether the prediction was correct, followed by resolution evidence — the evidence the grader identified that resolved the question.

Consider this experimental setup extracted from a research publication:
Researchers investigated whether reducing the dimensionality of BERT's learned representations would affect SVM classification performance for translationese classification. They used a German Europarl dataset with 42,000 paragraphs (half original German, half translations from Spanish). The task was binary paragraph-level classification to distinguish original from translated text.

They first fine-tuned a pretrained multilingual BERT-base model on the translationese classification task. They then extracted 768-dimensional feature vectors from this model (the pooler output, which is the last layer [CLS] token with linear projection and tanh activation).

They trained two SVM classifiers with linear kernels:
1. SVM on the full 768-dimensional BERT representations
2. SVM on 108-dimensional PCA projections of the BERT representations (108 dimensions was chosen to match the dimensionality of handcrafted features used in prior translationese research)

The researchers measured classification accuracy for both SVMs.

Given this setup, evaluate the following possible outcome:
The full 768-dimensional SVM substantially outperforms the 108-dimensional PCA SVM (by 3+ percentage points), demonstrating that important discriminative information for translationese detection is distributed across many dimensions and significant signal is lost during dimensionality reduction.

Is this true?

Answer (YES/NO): NO